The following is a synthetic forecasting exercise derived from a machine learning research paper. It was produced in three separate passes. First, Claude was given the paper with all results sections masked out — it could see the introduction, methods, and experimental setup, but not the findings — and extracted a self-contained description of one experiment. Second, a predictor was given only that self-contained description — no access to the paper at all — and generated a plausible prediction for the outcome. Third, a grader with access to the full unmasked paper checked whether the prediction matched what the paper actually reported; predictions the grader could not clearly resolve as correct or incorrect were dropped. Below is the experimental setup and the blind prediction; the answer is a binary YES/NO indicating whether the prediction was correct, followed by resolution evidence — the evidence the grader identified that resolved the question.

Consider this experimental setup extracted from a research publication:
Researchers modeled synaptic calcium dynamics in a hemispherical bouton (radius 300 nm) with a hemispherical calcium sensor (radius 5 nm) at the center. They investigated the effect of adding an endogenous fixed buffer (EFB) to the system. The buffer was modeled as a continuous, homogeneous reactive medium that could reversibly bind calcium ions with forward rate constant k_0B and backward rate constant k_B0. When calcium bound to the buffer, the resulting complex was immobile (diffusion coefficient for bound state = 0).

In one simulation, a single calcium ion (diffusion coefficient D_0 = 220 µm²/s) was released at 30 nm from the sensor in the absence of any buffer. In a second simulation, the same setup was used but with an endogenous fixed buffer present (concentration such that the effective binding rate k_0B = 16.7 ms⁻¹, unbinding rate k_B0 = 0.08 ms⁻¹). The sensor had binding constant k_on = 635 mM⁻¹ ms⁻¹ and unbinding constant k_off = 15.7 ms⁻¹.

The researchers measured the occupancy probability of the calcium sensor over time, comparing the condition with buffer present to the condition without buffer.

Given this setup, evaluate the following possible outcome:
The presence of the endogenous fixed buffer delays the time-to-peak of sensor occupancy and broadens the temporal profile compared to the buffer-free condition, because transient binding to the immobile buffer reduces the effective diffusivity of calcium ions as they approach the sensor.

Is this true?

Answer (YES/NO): NO